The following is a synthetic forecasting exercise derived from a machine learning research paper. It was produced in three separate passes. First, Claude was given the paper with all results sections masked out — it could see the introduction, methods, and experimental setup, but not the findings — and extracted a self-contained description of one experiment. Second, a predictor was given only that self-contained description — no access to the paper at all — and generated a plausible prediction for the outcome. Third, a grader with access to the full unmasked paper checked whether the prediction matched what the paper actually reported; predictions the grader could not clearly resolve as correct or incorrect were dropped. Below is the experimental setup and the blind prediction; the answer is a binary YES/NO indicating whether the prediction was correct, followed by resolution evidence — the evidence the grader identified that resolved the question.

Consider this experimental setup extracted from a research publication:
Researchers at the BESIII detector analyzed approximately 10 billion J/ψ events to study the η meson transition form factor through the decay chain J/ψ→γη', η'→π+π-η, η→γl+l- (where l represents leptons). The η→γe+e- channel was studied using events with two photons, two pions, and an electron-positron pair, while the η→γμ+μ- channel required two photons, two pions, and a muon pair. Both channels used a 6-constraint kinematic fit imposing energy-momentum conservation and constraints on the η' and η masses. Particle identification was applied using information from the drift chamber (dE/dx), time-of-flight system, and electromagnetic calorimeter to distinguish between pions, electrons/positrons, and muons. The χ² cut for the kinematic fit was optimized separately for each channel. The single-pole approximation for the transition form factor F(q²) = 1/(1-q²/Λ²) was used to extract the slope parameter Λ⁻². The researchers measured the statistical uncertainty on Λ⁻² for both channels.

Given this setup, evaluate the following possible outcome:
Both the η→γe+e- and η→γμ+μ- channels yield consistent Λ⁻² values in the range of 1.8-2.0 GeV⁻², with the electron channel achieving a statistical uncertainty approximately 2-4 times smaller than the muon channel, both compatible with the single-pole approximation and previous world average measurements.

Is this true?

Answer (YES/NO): NO